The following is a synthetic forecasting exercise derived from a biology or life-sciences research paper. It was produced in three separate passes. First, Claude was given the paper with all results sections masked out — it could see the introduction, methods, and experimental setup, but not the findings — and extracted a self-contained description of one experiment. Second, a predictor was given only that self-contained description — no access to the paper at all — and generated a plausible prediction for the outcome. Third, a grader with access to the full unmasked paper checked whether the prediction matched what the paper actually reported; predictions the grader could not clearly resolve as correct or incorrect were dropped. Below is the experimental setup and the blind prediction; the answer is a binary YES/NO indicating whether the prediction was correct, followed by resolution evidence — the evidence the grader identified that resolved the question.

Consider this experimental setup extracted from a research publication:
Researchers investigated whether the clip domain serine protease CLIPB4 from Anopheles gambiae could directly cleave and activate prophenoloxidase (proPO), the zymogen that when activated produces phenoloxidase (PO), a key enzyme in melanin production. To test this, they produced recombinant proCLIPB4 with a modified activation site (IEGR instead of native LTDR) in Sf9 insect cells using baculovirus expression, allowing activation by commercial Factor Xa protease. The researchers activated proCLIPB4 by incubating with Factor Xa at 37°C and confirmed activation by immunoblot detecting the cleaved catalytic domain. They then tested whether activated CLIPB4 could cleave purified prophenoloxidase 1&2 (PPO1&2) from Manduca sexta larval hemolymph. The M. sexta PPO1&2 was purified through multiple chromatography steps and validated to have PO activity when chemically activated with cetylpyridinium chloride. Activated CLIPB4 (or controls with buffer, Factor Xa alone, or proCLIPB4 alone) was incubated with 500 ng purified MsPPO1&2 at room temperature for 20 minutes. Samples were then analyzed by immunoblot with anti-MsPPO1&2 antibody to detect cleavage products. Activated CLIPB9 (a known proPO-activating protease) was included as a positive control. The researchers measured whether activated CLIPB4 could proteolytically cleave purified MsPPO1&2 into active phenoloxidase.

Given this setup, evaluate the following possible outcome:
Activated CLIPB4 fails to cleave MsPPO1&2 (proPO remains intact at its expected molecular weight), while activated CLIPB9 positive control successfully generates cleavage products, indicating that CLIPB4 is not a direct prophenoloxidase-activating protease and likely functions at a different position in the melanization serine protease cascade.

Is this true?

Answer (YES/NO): NO